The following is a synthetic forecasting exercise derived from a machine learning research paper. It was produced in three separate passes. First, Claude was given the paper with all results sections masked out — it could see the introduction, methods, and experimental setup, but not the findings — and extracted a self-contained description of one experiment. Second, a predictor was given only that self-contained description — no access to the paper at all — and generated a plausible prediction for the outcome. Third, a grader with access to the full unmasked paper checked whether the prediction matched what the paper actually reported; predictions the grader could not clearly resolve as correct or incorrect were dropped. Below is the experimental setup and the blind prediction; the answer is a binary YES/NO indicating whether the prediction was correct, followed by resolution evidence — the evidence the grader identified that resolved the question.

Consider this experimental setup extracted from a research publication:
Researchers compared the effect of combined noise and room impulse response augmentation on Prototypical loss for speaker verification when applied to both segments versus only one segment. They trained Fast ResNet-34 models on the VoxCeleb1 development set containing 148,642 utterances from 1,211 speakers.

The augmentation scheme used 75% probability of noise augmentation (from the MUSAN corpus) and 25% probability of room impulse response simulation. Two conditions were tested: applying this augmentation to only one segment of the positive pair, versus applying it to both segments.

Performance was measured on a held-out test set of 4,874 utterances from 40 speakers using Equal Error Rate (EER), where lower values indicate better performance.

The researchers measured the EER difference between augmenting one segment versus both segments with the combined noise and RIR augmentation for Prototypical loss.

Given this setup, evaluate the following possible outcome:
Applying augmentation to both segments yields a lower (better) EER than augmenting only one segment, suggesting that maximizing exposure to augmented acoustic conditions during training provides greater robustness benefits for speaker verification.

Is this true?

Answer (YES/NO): YES